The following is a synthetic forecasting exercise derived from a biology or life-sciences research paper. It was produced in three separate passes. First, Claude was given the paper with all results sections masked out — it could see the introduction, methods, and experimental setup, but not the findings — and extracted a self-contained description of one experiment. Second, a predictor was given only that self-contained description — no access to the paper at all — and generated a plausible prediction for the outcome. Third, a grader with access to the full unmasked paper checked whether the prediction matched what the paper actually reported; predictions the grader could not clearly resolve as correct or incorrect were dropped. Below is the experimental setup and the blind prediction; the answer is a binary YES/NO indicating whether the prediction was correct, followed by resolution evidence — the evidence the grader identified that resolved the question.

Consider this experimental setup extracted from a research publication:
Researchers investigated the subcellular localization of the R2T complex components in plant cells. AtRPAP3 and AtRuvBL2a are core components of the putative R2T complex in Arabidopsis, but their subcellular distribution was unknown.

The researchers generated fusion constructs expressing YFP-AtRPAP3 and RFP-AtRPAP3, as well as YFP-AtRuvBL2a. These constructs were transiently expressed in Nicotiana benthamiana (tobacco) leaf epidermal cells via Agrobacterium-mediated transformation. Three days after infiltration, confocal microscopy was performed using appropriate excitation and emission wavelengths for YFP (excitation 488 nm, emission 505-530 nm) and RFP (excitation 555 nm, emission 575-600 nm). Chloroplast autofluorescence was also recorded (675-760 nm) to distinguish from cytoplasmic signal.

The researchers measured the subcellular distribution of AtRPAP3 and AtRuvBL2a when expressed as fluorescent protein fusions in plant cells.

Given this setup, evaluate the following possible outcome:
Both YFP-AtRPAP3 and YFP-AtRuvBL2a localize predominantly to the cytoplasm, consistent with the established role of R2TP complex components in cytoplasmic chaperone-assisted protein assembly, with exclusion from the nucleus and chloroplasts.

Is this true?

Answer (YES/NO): NO